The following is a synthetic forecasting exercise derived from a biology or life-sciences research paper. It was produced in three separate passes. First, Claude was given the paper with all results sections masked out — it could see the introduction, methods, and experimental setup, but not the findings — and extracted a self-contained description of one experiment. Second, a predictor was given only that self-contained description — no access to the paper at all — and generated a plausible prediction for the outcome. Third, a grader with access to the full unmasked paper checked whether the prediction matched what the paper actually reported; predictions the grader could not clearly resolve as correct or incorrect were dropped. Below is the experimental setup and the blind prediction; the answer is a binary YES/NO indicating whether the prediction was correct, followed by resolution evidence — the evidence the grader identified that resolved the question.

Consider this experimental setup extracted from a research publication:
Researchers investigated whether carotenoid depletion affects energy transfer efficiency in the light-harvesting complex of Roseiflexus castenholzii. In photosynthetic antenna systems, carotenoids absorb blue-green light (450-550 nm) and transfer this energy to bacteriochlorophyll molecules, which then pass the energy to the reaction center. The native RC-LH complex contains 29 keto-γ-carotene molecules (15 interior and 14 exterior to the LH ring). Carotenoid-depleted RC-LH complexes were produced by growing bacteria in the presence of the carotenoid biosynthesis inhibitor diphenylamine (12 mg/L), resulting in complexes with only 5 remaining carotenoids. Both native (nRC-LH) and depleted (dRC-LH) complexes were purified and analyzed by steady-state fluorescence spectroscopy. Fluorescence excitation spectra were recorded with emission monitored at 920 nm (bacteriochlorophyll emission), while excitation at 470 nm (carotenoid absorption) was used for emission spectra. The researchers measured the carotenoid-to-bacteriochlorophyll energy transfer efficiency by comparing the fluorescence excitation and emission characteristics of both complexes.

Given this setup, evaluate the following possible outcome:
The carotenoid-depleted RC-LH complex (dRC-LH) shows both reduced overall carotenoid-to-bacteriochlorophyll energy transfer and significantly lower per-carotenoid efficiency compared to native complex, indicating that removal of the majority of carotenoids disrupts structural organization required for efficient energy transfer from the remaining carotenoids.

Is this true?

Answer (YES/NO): NO